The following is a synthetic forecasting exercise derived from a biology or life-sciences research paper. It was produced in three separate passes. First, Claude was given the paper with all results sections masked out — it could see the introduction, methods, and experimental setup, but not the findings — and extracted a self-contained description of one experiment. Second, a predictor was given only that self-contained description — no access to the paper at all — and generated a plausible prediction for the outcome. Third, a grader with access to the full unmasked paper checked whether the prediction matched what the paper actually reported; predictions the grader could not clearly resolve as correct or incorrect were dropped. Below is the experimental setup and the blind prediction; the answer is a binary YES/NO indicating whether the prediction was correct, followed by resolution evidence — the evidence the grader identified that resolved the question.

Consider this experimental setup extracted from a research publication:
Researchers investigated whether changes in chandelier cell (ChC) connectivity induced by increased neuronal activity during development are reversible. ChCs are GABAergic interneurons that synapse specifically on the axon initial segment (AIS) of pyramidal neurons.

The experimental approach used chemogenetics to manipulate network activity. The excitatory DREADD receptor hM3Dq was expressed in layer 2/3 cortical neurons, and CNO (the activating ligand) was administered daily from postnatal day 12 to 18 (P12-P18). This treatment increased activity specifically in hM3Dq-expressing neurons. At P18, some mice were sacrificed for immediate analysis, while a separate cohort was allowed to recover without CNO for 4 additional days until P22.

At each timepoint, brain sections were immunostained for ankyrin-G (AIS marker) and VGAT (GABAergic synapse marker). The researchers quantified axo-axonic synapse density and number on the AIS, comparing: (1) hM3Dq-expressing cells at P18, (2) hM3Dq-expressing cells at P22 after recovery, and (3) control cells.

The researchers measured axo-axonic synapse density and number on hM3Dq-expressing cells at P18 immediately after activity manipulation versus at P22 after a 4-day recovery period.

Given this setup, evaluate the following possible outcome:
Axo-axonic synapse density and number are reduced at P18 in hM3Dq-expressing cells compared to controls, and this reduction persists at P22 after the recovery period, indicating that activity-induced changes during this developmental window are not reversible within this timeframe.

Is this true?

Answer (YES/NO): NO